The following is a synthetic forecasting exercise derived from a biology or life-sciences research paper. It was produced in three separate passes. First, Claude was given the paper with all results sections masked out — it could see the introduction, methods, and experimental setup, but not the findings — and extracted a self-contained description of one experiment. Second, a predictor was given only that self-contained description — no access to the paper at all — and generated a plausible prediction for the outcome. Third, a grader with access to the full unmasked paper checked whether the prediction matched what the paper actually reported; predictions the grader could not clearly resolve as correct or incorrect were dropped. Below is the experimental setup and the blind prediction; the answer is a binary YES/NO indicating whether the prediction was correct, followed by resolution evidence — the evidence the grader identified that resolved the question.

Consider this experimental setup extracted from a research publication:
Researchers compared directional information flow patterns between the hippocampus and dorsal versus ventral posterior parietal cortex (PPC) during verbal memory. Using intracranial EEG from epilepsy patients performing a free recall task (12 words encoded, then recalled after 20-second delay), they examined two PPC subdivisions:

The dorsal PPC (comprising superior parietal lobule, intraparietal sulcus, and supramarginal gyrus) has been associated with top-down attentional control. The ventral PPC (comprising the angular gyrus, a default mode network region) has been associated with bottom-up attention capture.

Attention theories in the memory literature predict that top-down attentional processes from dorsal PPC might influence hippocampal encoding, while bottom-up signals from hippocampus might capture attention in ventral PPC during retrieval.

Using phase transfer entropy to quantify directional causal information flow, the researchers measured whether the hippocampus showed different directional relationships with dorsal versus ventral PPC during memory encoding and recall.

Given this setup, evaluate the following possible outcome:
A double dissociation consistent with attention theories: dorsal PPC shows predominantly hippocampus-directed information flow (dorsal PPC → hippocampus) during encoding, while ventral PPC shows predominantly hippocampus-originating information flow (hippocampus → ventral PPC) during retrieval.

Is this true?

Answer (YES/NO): NO